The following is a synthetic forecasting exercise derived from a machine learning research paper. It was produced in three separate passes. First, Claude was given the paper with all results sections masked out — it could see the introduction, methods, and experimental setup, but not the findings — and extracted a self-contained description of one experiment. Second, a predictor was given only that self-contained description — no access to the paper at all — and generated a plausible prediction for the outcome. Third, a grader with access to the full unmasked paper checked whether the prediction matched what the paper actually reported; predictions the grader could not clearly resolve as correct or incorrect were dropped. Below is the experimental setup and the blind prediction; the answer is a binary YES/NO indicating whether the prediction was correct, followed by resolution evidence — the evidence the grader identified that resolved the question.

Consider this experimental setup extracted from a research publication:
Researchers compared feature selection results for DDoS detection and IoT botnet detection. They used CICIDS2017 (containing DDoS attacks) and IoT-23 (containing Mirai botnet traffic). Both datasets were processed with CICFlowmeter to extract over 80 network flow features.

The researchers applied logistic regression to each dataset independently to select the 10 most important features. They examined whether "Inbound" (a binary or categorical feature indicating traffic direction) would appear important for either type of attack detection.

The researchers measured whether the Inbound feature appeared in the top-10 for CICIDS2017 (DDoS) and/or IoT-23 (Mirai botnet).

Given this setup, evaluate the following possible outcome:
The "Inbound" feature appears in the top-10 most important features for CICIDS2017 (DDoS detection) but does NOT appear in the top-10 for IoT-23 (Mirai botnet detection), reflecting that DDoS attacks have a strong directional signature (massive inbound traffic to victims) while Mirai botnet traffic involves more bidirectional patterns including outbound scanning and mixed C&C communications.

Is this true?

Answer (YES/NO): YES